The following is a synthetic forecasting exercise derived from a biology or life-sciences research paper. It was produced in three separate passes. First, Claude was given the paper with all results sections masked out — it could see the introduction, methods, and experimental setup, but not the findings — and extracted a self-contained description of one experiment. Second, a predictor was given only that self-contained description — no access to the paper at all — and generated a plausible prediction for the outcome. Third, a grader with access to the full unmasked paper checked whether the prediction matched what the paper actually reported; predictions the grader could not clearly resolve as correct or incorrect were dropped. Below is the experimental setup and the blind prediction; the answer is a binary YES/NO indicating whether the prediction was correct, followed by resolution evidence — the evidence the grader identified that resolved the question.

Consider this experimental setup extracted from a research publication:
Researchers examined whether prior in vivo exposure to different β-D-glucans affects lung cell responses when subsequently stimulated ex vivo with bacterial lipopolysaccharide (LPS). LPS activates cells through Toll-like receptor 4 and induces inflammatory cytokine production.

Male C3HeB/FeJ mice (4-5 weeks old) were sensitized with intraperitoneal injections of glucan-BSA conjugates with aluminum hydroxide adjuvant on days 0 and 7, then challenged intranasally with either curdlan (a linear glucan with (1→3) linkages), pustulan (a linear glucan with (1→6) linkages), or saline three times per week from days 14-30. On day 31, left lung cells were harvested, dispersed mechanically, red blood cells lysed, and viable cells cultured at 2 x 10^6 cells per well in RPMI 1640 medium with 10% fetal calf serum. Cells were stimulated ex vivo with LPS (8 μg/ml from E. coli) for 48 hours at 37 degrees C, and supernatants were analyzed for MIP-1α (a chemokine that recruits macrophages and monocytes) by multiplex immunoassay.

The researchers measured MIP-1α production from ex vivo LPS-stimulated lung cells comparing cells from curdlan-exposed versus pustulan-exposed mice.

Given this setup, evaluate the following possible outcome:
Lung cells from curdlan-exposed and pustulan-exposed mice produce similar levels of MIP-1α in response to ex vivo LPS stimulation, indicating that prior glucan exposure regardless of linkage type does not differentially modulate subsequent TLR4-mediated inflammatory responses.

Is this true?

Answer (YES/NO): NO